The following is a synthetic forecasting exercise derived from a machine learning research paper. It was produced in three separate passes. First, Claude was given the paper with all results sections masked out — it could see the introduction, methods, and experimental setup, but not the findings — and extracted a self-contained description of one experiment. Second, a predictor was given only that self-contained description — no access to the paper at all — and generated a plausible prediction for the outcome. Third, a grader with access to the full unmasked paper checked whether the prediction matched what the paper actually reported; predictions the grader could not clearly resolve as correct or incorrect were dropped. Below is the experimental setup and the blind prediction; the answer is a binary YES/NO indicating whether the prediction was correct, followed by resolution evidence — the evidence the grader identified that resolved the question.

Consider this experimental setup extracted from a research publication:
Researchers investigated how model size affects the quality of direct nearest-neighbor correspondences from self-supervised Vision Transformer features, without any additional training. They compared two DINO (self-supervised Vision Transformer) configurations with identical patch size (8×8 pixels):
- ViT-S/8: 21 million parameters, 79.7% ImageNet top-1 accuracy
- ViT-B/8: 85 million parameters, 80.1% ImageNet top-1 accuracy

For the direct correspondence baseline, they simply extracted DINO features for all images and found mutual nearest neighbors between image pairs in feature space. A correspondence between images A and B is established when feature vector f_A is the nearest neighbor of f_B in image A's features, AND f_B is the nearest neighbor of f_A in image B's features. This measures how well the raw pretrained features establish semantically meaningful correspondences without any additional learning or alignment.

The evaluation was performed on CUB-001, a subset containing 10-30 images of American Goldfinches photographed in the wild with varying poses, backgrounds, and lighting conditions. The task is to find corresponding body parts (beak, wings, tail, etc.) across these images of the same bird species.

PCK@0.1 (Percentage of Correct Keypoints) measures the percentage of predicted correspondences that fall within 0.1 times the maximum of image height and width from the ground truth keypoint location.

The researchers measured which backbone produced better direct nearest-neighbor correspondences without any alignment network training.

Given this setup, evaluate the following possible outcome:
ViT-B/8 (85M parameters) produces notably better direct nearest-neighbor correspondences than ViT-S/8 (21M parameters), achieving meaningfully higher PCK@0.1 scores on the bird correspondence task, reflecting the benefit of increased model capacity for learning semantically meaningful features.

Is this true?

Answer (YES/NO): NO